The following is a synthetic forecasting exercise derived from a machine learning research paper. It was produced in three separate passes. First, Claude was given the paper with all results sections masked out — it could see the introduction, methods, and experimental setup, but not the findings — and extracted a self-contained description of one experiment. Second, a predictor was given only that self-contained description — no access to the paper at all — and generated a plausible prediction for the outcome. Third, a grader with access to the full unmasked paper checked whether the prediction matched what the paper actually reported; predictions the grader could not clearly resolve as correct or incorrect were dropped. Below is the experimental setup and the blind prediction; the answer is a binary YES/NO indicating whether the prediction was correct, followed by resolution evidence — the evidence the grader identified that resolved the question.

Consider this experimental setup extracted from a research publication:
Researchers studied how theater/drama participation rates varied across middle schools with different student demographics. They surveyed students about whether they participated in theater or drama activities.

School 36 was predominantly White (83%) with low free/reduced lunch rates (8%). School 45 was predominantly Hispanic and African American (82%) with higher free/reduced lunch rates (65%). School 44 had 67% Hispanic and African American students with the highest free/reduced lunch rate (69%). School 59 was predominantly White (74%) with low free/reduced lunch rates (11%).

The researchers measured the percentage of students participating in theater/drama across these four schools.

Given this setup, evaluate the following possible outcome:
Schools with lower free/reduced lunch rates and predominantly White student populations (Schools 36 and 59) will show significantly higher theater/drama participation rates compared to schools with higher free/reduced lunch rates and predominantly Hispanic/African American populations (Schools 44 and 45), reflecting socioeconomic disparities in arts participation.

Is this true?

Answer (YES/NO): NO